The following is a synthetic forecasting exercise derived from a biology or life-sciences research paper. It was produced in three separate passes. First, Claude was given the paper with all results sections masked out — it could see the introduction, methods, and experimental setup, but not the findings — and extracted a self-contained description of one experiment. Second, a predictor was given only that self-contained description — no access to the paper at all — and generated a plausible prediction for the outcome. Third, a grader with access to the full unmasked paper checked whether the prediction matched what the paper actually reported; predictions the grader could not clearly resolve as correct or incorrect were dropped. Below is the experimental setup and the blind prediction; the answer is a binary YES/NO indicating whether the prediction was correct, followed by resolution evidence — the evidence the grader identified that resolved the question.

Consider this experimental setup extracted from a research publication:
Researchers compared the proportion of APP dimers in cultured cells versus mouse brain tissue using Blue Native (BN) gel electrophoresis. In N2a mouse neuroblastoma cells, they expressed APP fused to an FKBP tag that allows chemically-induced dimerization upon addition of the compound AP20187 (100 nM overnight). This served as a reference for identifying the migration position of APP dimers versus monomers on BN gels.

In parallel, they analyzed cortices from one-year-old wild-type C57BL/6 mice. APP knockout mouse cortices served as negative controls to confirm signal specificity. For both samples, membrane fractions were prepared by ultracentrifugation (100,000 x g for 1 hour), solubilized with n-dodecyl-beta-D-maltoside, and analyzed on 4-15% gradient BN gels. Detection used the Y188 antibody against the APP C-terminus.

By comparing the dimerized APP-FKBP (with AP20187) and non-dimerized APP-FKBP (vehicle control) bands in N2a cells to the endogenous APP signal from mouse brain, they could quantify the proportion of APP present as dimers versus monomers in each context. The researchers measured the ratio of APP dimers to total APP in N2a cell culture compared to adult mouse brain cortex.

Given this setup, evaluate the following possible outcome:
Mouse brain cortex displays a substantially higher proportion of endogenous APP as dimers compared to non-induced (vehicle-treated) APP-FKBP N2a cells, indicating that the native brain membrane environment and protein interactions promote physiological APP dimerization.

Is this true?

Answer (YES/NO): YES